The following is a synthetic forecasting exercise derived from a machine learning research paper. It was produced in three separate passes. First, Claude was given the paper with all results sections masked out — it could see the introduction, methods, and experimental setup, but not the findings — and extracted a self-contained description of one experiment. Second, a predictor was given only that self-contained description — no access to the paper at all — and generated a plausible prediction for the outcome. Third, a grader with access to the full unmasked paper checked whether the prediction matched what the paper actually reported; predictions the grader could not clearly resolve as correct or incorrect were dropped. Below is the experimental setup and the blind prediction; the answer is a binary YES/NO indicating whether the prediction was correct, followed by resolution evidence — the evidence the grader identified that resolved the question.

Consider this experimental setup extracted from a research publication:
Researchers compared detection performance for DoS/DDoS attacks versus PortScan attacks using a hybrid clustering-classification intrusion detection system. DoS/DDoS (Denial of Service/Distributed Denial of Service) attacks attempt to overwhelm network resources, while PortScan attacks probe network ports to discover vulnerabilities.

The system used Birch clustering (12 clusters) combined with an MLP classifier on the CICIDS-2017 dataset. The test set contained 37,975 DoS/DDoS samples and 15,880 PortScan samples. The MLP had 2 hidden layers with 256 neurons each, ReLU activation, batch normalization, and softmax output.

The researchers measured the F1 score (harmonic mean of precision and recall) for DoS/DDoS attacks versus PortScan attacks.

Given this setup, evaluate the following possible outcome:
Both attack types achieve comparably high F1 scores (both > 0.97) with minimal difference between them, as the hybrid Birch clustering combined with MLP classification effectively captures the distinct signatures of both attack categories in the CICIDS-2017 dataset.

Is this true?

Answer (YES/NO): YES